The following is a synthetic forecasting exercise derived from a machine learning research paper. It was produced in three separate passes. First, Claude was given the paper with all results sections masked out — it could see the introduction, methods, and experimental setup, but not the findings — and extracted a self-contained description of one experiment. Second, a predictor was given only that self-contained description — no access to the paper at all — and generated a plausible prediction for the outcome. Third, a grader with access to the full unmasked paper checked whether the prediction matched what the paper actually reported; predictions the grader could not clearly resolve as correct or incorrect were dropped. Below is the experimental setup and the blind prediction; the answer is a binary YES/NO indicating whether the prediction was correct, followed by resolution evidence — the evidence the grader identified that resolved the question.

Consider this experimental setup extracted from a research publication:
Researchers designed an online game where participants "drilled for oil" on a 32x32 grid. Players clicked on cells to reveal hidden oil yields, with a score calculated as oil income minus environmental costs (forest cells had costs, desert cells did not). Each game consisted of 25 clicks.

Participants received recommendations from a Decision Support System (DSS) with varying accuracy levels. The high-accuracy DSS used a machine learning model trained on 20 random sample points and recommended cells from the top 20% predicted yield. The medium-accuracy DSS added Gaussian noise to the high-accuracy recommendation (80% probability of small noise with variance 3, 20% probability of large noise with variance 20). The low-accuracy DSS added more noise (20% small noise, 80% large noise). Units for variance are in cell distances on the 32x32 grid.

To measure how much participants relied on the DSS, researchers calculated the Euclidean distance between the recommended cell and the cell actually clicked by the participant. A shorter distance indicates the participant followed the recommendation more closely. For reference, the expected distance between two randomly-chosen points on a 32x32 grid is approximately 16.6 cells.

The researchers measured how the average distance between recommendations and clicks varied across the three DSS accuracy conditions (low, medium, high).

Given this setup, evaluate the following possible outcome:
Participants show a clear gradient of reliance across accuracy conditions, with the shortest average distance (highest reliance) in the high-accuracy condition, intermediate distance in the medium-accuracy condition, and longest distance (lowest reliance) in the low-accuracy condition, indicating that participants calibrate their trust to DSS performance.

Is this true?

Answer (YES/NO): YES